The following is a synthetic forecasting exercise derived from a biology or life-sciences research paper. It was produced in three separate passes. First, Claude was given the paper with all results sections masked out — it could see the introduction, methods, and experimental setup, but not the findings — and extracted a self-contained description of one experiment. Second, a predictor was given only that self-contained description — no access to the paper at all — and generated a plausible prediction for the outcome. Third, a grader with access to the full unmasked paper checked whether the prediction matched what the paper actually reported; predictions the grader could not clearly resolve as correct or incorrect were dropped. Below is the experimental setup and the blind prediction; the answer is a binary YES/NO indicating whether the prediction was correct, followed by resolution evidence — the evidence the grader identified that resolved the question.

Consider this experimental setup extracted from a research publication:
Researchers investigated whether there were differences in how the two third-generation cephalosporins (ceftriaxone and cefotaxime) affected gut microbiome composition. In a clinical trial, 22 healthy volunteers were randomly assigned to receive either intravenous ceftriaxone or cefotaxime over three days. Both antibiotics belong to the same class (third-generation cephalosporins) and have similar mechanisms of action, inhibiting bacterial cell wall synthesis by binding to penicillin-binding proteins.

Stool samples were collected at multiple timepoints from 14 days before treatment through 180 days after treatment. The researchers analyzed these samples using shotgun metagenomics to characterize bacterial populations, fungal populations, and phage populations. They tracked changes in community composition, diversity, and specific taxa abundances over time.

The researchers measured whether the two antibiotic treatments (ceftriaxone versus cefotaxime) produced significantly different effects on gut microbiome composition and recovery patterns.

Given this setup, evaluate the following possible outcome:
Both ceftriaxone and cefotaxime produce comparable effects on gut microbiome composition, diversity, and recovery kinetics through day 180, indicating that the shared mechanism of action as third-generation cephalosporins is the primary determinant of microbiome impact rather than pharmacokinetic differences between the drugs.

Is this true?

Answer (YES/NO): YES